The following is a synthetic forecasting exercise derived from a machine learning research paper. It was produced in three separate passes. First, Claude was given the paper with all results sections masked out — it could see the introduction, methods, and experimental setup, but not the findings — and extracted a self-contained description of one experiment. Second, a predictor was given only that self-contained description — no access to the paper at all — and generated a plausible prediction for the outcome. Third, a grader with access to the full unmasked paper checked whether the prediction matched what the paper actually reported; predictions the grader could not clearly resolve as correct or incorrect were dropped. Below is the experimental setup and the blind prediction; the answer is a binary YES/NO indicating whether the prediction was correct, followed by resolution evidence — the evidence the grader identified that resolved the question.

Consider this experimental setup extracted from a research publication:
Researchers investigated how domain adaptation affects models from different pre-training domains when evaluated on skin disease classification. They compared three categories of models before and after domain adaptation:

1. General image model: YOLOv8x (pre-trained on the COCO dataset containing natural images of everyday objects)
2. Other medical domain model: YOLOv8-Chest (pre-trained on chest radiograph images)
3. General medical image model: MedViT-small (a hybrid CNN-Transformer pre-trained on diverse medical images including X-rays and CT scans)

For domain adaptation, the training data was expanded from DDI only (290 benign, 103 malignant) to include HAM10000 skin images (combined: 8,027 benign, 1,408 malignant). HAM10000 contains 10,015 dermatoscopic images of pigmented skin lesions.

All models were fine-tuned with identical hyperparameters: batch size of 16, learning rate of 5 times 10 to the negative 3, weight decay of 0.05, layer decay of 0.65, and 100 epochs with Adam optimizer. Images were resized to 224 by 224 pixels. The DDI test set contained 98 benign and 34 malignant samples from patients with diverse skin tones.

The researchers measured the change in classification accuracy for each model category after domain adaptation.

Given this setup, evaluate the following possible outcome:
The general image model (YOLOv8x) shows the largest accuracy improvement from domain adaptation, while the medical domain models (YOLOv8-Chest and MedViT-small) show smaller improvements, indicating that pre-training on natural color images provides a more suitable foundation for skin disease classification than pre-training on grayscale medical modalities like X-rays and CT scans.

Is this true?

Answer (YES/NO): NO